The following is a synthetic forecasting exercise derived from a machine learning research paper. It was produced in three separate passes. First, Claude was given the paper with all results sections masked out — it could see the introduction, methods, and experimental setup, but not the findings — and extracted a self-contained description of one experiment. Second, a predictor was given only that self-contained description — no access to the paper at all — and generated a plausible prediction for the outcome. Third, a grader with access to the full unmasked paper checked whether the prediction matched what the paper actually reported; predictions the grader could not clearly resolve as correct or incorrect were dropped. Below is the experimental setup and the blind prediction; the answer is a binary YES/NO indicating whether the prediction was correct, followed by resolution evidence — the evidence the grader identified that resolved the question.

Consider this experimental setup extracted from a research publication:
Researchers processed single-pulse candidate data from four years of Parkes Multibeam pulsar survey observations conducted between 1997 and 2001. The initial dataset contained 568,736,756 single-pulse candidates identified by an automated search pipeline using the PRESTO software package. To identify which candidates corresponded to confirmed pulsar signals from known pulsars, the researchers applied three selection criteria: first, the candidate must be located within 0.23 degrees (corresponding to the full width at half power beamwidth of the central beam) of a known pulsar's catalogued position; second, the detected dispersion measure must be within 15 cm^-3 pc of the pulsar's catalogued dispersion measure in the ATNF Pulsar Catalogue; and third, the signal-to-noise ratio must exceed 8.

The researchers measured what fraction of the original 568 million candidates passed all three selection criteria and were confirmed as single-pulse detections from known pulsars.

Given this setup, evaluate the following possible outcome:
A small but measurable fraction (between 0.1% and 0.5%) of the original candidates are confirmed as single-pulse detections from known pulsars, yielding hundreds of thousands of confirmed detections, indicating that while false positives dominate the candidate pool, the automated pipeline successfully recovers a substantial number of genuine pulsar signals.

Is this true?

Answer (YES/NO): NO